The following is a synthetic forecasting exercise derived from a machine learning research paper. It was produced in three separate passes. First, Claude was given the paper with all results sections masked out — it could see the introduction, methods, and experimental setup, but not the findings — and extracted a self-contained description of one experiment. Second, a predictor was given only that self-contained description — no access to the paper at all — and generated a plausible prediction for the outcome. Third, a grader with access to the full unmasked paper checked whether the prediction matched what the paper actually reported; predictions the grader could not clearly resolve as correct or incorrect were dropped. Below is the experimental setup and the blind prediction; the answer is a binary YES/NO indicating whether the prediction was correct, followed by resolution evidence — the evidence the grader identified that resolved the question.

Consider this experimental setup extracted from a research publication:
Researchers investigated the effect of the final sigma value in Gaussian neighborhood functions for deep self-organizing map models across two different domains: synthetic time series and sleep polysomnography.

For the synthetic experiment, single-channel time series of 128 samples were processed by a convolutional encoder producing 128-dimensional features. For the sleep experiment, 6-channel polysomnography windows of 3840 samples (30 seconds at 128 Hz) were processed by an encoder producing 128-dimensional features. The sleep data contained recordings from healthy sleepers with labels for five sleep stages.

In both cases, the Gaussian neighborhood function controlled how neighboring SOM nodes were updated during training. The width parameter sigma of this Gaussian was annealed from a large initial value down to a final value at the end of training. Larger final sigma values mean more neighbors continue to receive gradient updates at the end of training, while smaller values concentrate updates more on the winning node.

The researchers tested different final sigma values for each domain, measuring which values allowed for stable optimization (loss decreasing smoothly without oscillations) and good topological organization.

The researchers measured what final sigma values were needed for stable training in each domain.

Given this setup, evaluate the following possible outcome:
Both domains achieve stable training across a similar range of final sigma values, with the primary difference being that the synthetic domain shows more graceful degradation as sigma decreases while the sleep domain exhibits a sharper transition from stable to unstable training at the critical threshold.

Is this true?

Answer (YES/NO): NO